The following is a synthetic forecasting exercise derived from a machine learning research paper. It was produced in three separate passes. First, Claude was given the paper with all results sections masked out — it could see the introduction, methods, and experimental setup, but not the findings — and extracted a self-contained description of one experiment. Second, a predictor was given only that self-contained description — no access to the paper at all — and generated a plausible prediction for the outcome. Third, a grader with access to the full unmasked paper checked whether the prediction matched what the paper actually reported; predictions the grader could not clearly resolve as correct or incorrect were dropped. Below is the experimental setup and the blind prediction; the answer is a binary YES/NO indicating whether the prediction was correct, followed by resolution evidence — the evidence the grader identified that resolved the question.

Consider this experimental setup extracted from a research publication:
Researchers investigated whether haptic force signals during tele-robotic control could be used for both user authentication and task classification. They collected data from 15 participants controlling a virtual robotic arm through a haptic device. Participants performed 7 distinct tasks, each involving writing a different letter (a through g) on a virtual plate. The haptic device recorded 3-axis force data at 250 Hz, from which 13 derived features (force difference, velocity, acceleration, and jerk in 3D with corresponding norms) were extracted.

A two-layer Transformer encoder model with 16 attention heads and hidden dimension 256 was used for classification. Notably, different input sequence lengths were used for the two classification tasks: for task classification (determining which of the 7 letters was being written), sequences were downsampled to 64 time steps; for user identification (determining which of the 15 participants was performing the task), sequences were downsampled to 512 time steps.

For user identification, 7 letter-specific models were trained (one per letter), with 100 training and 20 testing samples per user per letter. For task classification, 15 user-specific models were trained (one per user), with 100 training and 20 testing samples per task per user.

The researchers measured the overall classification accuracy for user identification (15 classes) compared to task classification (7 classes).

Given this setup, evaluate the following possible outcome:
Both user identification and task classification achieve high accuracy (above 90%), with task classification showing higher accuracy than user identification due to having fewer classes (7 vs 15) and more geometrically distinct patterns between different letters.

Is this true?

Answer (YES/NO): YES